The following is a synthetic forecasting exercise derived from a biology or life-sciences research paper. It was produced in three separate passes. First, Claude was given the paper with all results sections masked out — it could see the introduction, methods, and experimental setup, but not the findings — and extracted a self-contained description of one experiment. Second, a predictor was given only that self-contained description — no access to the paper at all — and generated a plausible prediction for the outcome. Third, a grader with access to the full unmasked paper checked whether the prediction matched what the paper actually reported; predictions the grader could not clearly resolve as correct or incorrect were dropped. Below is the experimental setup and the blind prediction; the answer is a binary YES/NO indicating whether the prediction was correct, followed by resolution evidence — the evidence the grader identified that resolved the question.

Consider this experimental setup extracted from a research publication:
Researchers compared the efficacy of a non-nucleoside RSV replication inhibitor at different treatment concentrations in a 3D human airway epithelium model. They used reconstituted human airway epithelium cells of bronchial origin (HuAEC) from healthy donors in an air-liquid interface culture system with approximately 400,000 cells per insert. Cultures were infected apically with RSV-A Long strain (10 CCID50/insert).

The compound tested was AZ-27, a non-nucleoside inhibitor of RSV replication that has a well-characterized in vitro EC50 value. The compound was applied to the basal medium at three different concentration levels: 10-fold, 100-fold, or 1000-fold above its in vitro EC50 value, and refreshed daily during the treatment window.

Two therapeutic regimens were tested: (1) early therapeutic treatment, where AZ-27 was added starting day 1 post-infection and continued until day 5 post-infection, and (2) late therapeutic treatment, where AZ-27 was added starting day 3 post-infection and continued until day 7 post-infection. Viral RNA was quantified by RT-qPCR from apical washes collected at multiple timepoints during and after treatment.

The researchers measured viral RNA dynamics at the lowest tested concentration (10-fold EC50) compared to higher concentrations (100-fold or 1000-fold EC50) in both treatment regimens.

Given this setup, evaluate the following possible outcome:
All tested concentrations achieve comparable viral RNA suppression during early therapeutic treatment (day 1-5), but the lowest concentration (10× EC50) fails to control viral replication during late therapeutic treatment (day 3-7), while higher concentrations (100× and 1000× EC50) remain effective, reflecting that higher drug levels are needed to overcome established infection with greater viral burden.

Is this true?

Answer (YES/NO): NO